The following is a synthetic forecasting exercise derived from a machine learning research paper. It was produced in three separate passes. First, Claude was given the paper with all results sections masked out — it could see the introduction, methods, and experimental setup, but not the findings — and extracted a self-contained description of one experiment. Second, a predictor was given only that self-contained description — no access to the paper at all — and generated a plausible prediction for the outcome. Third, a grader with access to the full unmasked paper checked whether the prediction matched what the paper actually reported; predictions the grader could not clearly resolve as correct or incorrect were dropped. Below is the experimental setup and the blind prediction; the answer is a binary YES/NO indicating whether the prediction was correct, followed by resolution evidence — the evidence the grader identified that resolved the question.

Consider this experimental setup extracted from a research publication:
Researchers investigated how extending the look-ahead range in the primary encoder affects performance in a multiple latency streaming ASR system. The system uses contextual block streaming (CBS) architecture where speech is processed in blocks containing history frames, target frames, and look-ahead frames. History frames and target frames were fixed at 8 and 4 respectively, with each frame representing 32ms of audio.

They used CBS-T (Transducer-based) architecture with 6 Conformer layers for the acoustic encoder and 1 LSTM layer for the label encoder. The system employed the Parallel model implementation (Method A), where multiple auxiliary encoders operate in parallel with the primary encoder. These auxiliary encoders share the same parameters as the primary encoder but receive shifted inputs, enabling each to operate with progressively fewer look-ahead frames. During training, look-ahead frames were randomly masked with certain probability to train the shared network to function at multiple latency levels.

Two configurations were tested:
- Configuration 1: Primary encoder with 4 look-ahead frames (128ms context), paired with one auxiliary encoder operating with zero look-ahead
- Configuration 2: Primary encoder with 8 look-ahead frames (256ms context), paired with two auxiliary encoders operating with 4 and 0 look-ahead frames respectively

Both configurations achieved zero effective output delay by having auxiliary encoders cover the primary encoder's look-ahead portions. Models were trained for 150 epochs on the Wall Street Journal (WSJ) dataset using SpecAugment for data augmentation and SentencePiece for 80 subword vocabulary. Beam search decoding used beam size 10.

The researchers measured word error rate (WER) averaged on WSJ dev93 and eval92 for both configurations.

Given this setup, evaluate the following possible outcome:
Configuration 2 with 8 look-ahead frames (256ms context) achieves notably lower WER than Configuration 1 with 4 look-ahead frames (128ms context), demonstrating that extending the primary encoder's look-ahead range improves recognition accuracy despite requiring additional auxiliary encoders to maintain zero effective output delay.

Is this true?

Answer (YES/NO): YES